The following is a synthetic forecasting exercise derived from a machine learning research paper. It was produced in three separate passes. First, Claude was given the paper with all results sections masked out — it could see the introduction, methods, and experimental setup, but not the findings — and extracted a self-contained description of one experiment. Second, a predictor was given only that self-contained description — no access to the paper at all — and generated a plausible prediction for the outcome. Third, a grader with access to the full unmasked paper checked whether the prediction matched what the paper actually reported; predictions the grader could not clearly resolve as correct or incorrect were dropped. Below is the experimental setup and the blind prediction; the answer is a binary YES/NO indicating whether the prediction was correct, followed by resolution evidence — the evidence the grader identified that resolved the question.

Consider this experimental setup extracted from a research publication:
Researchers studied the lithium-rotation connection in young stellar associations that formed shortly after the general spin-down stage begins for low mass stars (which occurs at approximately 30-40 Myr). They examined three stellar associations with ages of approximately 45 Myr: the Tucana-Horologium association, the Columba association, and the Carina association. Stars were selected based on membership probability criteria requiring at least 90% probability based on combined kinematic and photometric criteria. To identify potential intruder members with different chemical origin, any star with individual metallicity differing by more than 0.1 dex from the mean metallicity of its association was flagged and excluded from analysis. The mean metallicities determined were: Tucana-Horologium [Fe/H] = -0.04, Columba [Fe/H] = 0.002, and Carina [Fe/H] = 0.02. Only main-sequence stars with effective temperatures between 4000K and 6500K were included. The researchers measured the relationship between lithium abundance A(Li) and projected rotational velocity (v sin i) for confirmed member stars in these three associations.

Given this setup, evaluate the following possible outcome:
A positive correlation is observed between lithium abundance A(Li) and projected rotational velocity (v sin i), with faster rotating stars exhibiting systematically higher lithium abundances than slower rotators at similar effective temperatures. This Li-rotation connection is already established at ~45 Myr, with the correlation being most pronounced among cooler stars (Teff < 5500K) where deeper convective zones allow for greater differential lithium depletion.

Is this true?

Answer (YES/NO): NO